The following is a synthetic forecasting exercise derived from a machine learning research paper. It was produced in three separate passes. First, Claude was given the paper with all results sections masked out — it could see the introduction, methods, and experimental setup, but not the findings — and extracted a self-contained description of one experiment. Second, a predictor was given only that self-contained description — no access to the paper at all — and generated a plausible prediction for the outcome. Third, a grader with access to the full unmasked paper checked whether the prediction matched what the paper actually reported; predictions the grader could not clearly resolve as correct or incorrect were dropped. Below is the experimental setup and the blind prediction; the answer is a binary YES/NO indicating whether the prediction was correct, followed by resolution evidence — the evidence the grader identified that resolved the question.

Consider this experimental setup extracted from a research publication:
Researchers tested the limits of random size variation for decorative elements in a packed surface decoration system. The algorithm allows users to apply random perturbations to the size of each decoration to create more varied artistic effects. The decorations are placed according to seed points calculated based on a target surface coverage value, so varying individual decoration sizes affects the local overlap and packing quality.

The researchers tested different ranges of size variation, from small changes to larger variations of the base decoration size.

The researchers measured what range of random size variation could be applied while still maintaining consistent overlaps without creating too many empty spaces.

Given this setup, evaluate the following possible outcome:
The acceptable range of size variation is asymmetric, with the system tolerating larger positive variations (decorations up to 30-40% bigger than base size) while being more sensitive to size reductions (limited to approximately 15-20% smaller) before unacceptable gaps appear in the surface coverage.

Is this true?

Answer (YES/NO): NO